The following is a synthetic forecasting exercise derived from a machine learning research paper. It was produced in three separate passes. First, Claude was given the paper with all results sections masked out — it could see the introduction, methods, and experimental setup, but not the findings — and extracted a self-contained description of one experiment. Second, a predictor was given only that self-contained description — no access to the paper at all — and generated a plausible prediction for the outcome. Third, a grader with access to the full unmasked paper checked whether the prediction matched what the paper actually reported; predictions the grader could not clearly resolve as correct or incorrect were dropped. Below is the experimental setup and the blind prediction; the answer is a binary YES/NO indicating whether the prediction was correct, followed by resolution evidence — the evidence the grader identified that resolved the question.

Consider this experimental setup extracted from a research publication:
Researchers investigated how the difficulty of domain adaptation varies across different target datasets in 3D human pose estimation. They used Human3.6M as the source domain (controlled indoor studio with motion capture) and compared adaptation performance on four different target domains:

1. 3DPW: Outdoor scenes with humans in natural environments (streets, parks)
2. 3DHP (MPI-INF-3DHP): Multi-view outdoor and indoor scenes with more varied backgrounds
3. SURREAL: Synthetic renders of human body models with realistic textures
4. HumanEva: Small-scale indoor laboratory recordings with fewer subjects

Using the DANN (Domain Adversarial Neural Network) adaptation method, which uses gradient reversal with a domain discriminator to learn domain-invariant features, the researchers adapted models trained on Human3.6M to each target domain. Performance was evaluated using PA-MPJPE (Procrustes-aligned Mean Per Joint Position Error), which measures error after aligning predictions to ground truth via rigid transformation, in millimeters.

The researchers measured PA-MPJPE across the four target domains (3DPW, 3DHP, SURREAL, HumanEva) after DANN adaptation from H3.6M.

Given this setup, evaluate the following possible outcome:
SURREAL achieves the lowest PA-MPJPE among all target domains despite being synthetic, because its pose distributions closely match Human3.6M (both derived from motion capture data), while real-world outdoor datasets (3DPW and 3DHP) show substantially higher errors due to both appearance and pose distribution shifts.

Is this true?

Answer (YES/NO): NO